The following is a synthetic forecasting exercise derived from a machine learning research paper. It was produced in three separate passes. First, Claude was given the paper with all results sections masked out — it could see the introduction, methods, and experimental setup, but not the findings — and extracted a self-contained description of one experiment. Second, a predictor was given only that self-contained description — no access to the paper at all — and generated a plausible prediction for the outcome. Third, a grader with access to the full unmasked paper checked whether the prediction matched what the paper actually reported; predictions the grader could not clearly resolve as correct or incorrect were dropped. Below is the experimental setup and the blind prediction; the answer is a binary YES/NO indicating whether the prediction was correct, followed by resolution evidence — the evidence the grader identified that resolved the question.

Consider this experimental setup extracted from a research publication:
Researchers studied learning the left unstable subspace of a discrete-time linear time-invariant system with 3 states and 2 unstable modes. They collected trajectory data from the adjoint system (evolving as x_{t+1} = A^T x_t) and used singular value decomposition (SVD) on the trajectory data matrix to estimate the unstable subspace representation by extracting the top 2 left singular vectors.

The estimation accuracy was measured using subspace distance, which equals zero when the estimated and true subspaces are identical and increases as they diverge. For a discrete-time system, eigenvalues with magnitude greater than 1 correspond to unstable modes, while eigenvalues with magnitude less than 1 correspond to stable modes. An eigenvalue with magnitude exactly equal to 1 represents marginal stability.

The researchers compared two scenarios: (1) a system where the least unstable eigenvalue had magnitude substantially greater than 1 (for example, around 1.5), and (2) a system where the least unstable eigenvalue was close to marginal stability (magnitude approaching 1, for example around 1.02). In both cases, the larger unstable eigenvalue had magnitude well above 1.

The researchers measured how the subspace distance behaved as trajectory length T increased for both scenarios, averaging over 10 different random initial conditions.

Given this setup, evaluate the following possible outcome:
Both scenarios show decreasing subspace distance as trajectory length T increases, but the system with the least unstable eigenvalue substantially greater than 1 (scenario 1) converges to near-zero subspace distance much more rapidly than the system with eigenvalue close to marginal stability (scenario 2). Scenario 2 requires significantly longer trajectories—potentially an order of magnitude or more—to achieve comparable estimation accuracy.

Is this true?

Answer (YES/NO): NO